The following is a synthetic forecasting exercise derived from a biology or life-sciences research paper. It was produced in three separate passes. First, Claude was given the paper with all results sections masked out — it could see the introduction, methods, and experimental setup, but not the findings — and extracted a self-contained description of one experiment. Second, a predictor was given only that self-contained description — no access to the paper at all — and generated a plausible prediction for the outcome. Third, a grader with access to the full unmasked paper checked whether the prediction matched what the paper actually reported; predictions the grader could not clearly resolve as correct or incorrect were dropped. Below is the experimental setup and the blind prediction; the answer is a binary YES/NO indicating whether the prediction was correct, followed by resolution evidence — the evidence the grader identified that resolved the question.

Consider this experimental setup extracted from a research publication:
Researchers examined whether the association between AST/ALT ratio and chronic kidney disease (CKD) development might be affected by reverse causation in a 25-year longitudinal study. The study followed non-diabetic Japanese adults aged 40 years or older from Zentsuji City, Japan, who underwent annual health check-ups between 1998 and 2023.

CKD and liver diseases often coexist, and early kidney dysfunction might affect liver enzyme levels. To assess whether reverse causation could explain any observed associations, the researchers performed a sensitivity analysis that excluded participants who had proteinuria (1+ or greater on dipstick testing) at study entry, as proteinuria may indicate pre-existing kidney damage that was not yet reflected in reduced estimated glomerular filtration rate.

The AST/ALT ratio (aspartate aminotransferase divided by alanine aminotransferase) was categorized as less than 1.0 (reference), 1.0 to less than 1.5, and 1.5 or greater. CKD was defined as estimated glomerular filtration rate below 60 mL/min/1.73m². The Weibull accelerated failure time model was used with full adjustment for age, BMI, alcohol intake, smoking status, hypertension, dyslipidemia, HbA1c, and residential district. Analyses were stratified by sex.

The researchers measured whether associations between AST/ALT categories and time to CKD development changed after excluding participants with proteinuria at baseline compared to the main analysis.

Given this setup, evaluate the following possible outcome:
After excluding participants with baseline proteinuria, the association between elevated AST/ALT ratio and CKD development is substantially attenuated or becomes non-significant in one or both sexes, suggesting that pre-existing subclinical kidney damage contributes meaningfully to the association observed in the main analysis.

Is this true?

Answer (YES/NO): NO